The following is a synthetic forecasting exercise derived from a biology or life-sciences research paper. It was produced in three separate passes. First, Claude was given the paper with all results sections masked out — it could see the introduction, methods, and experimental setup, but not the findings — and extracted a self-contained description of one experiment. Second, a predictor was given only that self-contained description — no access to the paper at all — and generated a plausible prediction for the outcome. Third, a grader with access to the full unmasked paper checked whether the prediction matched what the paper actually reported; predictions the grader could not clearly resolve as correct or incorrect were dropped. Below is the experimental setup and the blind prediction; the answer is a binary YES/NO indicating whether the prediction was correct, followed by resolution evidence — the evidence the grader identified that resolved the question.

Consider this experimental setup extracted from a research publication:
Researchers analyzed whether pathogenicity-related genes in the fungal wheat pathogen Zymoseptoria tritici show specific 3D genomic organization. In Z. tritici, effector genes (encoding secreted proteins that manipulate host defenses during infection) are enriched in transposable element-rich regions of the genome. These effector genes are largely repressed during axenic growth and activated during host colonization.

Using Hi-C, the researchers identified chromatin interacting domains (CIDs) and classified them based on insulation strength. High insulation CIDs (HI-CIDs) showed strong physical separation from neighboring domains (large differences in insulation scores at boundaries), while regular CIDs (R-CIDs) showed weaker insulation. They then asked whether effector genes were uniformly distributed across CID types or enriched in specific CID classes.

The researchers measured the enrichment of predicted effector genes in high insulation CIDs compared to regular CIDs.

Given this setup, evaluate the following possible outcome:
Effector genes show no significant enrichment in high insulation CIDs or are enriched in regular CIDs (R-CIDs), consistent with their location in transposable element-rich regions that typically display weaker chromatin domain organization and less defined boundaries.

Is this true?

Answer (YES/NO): NO